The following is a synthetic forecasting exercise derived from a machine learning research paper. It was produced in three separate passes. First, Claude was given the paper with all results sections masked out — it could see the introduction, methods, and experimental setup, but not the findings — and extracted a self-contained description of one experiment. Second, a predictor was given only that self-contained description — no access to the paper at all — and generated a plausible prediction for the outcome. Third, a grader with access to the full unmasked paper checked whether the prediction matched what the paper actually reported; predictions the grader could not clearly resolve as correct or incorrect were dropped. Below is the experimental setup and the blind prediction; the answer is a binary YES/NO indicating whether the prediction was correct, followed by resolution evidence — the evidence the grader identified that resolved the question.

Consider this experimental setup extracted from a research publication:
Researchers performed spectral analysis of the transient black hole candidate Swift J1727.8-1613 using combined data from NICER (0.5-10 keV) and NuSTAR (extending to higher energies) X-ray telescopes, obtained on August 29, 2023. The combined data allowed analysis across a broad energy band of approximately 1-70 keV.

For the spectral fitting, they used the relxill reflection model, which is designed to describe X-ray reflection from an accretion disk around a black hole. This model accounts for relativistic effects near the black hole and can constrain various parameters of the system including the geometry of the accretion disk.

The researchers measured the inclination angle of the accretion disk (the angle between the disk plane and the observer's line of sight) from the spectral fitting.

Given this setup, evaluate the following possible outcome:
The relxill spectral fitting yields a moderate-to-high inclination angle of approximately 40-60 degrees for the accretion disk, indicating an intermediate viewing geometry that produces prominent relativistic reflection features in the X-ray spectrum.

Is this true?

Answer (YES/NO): NO